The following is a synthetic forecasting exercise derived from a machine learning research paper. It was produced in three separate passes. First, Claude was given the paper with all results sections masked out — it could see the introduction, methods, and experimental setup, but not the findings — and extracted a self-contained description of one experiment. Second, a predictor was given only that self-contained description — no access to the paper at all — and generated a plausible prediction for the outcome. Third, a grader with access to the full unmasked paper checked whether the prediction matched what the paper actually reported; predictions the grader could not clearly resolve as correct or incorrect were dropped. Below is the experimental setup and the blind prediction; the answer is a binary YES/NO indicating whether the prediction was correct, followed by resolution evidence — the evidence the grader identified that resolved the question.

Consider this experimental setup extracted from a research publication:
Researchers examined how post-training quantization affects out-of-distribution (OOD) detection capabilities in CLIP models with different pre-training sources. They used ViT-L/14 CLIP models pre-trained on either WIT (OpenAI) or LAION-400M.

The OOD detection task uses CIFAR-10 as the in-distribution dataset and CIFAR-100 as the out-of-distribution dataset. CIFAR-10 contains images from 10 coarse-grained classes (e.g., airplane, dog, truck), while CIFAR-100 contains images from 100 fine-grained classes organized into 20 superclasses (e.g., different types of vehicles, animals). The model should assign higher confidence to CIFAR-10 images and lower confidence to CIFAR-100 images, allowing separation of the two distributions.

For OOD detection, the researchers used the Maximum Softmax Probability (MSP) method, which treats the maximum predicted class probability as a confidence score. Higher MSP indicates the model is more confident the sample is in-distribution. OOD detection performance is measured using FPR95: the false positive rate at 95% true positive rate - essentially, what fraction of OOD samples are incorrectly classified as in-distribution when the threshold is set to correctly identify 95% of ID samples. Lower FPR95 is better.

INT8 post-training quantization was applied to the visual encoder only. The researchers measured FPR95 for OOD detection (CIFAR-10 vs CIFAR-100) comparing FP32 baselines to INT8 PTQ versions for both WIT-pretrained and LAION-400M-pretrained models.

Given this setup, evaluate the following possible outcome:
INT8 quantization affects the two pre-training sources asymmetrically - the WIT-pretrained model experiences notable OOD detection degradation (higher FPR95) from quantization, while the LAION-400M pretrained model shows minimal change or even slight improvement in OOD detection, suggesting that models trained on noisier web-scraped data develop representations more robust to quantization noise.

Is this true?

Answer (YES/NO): YES